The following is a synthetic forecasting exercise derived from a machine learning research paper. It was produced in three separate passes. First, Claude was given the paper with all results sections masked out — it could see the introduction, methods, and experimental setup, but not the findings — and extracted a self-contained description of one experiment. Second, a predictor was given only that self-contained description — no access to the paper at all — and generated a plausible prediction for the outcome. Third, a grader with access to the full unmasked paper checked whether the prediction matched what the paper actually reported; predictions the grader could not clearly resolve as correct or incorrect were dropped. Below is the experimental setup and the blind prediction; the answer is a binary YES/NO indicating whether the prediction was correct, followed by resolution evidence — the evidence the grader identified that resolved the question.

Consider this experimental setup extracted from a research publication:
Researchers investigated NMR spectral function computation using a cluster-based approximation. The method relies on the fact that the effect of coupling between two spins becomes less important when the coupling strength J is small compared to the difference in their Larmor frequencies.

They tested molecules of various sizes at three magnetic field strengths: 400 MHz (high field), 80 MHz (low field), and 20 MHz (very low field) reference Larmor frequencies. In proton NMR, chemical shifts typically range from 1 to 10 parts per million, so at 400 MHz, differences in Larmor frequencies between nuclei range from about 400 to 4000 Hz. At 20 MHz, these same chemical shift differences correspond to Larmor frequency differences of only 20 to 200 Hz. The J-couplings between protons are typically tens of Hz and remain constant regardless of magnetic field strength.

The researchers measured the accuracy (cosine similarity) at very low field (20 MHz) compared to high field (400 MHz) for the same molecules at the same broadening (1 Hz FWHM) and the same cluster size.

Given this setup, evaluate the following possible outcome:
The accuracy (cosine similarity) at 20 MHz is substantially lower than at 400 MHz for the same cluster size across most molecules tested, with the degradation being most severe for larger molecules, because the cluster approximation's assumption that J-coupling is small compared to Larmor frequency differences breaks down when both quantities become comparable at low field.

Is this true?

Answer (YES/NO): NO